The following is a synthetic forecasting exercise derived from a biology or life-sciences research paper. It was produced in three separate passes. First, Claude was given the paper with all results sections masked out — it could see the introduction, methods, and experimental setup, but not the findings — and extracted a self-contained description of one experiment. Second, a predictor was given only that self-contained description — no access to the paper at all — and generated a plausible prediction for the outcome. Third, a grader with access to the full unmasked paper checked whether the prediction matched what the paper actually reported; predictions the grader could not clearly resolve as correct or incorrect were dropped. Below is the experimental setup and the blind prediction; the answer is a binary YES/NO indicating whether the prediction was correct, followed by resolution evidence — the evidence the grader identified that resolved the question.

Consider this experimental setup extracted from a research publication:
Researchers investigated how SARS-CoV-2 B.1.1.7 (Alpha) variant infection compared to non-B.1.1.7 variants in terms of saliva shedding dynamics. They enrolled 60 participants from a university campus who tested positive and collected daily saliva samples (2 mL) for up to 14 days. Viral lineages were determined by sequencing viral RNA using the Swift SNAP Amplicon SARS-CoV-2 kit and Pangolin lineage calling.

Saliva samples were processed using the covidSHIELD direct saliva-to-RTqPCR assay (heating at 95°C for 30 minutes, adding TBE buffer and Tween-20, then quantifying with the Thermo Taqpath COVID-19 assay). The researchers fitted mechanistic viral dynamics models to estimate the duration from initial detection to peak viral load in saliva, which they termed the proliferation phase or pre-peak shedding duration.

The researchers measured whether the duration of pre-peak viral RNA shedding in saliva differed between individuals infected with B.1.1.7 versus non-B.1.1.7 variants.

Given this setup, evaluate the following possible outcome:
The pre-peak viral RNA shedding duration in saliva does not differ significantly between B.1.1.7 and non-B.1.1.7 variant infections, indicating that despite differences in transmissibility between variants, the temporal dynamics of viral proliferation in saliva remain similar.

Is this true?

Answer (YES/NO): NO